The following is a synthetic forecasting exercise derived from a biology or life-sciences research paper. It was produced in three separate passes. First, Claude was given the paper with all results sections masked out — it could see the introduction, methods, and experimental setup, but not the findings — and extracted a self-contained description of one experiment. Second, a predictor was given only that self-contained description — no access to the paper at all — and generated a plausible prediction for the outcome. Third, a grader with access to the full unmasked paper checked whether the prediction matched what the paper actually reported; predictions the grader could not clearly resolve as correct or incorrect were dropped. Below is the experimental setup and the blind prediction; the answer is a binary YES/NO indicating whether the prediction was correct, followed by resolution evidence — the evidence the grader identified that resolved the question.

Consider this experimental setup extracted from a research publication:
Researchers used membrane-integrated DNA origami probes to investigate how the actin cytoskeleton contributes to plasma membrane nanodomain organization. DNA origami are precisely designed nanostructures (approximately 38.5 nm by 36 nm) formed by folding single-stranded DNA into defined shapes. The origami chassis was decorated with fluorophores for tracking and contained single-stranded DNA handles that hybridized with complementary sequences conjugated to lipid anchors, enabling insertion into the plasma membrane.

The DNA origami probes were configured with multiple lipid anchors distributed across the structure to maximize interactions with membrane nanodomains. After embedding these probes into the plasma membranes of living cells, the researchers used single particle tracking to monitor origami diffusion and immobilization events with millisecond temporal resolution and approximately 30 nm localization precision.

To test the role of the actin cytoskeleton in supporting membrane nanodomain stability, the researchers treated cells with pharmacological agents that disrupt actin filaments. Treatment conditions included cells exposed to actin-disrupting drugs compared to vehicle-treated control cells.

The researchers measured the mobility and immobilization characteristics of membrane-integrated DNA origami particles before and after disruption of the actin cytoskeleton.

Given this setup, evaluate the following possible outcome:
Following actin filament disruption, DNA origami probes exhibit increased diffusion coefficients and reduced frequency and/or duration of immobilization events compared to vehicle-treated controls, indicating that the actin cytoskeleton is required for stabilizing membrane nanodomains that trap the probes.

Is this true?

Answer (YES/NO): NO